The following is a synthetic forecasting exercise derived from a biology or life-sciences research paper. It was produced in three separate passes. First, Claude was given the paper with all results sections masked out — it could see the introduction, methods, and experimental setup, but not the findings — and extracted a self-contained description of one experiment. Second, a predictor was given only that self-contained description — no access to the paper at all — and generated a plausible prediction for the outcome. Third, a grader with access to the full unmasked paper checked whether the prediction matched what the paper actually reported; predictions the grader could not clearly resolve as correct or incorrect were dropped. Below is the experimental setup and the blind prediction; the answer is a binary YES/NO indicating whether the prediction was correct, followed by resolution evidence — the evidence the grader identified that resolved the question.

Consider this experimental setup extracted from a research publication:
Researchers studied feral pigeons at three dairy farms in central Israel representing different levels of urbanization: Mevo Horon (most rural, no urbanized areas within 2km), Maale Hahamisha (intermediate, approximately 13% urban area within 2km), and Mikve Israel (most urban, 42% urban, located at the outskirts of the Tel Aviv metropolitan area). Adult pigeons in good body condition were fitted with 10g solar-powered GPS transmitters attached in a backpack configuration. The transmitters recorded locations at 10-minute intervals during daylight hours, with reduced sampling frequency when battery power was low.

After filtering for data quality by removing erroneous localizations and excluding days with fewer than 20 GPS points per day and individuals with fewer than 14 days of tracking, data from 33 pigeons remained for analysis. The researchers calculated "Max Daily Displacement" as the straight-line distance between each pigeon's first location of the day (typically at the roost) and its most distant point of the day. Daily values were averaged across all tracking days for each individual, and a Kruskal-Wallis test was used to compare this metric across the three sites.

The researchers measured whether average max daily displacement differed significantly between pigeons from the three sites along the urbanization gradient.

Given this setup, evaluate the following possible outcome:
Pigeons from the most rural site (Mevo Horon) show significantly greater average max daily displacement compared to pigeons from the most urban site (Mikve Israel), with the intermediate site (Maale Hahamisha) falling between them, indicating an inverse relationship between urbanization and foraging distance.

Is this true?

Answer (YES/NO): NO